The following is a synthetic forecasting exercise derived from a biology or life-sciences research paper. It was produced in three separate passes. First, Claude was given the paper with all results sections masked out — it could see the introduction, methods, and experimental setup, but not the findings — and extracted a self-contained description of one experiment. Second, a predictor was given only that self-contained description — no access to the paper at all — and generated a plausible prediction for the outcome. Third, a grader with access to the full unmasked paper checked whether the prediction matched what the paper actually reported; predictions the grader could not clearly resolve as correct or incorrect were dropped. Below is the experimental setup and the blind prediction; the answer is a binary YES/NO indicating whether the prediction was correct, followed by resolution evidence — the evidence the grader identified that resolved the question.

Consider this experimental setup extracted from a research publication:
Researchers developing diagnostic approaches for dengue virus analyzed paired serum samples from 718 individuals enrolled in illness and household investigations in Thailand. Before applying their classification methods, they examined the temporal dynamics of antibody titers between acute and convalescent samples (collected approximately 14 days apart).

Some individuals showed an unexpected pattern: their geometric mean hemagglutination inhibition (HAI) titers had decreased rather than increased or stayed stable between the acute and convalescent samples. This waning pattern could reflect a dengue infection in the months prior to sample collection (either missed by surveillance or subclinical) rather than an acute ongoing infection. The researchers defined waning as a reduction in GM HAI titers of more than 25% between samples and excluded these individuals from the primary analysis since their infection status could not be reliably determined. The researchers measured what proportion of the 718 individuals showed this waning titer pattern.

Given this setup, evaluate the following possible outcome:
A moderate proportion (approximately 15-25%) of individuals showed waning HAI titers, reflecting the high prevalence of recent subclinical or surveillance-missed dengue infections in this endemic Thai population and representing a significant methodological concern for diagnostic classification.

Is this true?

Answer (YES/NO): NO